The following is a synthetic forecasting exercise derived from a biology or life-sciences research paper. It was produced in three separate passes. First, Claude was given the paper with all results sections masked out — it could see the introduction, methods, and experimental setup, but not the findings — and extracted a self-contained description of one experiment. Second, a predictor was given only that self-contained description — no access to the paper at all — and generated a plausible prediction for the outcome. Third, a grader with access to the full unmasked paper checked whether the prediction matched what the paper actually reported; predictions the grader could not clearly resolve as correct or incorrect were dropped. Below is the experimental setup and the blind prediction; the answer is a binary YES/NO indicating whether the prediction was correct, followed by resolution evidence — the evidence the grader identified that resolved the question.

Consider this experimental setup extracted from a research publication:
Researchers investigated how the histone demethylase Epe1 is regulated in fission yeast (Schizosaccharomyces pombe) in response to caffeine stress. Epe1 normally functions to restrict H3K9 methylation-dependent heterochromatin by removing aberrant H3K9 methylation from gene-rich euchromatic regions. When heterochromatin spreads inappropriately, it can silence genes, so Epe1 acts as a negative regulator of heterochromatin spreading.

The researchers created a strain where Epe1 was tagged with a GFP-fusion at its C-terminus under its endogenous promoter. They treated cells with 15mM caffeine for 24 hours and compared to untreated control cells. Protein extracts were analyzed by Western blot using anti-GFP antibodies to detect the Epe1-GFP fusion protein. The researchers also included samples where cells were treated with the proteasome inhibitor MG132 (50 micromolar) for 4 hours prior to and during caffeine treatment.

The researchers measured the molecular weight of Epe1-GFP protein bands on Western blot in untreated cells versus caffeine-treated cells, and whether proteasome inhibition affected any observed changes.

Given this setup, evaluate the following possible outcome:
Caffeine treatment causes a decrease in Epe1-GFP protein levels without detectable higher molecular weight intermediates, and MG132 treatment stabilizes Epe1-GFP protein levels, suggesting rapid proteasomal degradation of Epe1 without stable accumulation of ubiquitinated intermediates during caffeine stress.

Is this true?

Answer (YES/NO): NO